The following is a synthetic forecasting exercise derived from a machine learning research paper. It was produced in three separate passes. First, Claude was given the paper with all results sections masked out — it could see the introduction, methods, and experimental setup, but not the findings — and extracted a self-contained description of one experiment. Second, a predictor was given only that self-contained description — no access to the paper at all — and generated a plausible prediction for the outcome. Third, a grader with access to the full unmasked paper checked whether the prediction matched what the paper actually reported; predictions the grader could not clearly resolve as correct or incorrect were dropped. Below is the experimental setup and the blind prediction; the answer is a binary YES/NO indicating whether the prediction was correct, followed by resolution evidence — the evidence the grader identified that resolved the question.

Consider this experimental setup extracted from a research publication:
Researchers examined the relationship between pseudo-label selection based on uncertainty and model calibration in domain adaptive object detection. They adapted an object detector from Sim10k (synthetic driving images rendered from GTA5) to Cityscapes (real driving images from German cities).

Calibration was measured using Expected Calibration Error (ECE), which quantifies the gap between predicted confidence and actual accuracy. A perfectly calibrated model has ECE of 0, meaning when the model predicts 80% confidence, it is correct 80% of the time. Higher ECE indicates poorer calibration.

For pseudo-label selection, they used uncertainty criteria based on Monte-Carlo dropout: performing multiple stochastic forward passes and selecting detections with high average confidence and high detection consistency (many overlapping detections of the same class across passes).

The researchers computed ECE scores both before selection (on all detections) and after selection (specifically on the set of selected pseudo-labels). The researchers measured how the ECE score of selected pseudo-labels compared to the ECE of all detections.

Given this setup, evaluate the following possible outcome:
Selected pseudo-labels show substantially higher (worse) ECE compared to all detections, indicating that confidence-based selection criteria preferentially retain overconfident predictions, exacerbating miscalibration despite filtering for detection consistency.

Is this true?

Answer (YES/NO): NO